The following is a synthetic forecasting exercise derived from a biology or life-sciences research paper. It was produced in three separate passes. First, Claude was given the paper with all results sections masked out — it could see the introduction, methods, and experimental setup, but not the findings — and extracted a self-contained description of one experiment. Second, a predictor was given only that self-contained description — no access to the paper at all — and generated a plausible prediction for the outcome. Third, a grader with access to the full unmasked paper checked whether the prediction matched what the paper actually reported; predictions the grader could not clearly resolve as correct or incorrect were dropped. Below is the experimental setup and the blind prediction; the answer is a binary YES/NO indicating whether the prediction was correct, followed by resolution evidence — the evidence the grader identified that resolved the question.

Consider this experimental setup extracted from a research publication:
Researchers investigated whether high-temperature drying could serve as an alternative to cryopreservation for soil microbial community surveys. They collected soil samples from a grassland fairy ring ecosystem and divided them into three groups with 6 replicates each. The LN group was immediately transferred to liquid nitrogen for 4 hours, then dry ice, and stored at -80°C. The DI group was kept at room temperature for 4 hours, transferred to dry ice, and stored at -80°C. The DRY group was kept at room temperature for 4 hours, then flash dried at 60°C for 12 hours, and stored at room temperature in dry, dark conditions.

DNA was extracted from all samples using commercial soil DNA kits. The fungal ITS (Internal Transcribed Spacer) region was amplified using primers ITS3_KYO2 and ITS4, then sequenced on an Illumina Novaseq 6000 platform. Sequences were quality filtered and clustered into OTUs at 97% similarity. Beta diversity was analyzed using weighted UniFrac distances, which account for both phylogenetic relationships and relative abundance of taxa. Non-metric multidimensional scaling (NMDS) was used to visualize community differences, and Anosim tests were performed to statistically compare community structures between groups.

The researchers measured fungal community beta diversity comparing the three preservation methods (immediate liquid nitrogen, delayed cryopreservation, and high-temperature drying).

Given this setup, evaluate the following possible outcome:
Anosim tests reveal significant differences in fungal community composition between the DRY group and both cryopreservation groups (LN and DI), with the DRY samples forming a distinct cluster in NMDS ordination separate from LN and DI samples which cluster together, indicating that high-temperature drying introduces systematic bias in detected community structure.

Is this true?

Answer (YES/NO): YES